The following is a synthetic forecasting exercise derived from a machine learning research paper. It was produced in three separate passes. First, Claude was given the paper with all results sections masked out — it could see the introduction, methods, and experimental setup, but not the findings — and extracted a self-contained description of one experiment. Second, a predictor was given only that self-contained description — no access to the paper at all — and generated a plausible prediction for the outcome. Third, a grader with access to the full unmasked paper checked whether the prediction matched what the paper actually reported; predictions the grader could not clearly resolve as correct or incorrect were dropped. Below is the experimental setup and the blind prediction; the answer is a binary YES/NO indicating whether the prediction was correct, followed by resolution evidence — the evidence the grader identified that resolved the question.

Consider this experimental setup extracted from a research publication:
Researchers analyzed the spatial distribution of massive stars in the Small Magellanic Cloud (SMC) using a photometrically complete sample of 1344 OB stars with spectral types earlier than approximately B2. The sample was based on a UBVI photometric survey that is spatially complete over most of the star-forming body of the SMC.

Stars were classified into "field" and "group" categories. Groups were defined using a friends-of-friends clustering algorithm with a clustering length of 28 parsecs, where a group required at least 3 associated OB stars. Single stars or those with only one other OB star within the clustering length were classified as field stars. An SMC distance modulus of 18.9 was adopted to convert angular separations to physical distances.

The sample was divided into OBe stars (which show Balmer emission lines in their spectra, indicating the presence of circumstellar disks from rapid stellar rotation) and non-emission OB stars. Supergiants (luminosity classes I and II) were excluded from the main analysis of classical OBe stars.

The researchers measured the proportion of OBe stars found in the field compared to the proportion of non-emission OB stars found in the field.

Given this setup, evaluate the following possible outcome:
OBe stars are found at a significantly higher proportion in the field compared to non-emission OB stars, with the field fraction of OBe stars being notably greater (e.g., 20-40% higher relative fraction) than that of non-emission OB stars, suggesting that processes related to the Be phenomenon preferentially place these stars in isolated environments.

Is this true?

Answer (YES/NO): YES